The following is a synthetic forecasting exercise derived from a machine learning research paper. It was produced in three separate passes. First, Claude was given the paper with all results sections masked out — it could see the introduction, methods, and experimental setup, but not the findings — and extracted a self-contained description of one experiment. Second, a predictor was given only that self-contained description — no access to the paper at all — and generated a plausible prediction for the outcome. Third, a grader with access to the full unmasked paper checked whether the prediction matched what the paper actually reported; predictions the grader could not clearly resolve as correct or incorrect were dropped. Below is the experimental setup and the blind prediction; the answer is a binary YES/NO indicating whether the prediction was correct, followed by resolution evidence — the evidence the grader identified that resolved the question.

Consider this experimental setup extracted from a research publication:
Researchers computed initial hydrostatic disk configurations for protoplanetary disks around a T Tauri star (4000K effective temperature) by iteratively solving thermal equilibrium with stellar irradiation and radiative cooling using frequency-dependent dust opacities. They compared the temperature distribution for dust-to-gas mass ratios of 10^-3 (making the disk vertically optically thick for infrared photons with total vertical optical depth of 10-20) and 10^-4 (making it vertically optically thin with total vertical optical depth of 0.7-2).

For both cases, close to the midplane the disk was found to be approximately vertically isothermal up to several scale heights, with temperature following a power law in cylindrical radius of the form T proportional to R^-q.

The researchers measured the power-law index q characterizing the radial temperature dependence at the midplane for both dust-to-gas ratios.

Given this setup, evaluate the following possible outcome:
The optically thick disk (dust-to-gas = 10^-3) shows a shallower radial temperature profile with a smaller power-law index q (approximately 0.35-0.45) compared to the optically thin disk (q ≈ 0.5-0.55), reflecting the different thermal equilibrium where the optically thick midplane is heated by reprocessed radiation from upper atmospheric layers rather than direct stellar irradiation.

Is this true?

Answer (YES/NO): NO